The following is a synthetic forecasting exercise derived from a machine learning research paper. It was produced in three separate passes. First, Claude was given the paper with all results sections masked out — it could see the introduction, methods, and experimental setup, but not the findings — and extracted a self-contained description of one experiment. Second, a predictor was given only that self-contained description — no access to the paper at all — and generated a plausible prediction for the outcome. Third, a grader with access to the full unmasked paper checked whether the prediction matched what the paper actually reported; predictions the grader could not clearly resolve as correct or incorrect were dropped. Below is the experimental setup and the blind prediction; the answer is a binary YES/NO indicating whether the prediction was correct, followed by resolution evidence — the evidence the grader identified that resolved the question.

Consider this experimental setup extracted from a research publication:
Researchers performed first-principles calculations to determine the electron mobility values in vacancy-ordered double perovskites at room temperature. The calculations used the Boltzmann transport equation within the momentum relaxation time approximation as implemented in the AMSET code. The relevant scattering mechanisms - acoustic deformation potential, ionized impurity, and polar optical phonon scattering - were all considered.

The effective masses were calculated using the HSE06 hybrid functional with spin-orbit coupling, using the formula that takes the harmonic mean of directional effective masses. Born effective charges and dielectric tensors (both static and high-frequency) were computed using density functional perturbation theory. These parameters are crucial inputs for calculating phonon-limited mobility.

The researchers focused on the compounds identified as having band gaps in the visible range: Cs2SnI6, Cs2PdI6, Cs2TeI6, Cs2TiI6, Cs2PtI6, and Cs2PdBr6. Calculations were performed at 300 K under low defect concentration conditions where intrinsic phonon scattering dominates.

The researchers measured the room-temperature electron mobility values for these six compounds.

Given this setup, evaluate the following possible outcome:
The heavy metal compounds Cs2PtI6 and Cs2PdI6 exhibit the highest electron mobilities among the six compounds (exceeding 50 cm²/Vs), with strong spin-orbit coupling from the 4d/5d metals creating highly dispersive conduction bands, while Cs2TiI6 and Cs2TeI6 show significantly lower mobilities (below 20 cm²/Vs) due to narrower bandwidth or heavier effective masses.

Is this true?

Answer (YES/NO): NO